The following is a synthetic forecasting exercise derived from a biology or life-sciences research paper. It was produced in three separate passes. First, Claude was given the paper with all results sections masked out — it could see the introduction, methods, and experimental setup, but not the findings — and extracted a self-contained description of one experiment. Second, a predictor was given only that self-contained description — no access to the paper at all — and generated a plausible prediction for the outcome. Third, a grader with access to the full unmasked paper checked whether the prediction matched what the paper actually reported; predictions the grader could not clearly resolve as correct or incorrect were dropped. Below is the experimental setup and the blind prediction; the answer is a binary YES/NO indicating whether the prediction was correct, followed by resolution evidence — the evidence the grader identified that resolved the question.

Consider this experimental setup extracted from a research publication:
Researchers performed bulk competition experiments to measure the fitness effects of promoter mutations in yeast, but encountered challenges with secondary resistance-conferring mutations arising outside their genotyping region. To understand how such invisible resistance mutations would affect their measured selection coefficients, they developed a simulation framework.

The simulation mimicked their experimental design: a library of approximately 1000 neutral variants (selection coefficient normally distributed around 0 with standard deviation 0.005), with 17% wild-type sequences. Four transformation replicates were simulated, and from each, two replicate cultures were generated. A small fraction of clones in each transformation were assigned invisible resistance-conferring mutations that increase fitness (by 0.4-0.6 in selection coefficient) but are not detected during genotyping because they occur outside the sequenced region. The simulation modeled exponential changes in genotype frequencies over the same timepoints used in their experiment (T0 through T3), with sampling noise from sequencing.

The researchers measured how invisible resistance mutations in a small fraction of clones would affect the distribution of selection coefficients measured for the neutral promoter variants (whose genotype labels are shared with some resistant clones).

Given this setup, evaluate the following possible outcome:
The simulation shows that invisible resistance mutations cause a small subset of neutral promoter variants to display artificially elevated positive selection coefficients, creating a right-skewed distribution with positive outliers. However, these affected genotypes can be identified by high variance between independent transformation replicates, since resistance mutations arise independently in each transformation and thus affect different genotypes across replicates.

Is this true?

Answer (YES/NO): YES